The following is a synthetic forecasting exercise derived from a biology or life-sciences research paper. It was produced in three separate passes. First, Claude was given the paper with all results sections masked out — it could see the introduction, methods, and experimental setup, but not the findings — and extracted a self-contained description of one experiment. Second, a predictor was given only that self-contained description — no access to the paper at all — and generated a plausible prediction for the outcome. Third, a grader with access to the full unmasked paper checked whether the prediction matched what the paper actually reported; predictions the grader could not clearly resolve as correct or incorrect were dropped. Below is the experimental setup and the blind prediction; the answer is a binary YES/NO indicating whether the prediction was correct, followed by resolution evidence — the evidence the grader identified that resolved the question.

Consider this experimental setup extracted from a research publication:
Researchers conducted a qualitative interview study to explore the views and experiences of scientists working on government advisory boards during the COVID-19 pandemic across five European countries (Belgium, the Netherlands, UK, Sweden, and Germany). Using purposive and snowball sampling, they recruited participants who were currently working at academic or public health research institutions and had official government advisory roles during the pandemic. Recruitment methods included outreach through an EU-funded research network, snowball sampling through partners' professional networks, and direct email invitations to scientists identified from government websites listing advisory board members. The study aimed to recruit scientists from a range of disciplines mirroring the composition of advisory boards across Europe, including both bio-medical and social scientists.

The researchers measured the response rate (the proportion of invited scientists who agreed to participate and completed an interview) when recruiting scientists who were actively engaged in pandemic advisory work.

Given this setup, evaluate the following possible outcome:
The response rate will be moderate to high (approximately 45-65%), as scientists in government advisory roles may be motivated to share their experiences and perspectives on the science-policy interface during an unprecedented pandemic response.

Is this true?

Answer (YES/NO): NO